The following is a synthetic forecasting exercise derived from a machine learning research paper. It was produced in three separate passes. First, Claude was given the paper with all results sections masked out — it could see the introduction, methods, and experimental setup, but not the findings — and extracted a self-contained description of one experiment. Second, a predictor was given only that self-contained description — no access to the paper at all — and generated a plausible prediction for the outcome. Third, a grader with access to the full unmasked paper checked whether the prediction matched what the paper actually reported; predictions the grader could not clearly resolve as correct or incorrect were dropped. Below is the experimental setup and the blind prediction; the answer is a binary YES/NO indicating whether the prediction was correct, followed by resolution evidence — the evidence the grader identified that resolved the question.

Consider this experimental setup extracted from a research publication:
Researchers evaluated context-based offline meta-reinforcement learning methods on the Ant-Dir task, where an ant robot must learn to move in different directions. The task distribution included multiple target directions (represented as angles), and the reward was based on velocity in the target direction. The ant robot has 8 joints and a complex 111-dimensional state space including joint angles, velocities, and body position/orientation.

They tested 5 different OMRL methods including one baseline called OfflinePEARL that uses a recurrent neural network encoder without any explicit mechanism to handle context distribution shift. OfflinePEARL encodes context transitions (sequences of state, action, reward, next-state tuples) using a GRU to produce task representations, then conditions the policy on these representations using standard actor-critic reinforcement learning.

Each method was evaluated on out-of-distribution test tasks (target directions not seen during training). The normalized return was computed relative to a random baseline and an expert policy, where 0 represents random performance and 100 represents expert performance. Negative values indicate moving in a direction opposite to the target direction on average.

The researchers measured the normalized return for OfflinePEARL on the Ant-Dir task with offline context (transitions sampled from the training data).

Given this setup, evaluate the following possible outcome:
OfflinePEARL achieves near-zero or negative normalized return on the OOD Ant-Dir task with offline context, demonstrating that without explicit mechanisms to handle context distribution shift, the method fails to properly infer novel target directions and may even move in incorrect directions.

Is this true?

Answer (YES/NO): YES